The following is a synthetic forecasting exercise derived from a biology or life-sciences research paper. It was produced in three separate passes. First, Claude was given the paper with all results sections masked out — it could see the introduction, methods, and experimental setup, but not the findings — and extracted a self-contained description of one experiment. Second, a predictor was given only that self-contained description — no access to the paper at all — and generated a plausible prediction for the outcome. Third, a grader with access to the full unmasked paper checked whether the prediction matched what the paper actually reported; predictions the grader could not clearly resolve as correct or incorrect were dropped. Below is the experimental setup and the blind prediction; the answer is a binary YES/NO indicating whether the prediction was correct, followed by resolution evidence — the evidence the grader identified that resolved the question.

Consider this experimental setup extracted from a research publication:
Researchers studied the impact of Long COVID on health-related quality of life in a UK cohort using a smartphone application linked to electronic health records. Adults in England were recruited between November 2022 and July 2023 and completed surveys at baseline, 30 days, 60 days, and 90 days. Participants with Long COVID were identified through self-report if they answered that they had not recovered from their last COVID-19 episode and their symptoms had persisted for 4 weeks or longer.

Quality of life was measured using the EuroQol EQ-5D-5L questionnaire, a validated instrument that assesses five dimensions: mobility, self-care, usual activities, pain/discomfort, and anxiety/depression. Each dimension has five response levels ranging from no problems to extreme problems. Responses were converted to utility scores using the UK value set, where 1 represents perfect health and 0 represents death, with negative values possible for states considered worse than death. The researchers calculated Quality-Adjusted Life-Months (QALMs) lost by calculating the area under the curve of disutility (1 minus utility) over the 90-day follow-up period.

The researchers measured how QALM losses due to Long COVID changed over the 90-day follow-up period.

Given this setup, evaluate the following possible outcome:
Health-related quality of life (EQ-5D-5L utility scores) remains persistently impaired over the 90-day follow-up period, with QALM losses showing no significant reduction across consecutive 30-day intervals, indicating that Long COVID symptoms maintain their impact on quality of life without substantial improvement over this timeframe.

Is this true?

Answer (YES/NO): YES